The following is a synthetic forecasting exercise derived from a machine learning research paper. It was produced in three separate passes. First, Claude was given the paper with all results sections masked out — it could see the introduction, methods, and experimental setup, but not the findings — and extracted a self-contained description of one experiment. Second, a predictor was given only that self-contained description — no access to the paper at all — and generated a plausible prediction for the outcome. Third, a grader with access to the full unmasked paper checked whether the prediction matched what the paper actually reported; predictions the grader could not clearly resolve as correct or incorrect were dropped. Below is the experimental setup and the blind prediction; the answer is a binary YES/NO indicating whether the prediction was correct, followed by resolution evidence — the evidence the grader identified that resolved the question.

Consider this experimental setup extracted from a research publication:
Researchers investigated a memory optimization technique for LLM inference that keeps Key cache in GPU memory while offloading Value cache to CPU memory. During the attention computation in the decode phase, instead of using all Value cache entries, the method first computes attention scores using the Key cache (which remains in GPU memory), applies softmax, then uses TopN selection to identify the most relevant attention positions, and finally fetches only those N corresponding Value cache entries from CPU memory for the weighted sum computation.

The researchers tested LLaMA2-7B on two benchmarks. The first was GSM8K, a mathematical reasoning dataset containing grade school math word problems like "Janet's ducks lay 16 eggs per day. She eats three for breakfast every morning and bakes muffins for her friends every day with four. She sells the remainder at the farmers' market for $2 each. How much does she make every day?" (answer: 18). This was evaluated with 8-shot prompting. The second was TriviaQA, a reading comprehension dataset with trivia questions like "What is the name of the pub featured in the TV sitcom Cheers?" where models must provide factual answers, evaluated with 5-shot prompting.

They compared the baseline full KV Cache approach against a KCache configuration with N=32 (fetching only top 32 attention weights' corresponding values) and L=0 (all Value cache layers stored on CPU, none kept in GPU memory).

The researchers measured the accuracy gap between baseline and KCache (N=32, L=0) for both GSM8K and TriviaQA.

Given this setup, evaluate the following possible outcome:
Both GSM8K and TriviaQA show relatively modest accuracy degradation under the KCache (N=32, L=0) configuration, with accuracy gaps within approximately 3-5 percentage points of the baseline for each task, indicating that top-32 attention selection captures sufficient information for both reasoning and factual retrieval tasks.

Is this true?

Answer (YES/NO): NO